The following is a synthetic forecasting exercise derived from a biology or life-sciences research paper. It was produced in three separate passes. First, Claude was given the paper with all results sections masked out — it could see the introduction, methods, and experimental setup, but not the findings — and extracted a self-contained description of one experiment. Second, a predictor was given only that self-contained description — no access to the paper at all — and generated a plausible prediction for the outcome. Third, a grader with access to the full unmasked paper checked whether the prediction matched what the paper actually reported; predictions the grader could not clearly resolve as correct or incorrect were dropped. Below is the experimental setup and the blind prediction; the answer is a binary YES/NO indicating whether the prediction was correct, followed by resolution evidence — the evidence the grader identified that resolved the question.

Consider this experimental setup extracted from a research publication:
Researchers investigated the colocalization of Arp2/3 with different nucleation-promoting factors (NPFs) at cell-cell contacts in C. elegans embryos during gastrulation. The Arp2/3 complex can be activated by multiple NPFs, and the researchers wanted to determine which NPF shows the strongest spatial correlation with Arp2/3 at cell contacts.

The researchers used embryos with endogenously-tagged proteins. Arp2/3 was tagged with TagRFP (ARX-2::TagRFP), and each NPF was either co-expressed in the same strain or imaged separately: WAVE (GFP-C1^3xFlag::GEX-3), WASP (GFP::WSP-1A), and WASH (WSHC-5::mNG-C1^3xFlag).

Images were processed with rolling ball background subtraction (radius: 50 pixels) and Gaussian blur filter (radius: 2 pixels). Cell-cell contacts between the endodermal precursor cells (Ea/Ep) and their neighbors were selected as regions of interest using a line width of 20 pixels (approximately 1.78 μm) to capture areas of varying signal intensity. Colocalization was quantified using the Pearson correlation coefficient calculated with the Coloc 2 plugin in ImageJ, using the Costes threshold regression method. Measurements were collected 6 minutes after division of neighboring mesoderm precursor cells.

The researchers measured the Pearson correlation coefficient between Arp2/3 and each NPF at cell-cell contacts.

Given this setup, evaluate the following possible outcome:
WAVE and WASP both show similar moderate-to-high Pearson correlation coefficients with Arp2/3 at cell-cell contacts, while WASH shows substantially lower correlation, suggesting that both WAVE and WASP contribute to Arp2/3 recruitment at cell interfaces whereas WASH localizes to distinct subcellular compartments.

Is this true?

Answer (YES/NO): NO